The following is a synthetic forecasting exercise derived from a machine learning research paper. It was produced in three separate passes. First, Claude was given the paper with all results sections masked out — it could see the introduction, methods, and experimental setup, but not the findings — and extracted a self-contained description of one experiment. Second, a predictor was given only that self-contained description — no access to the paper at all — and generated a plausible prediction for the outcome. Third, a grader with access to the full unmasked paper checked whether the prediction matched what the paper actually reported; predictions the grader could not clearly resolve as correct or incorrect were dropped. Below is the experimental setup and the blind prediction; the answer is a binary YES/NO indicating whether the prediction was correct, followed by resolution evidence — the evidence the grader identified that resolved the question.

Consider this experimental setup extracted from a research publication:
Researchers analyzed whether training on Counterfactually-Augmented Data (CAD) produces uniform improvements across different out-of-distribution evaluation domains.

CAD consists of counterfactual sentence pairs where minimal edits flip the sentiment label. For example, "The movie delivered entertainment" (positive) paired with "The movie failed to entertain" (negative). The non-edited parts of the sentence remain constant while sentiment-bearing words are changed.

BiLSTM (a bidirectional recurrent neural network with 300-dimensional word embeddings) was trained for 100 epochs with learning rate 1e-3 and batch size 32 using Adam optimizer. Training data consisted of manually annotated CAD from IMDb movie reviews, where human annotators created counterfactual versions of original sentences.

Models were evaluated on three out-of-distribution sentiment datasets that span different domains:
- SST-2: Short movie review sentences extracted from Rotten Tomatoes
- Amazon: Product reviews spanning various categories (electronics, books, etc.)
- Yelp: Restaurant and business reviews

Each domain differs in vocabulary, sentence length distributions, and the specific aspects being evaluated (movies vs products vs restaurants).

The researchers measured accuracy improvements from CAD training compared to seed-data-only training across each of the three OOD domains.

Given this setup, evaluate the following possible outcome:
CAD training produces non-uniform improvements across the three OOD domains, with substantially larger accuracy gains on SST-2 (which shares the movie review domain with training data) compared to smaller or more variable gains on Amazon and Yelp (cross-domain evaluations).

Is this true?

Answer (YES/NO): NO